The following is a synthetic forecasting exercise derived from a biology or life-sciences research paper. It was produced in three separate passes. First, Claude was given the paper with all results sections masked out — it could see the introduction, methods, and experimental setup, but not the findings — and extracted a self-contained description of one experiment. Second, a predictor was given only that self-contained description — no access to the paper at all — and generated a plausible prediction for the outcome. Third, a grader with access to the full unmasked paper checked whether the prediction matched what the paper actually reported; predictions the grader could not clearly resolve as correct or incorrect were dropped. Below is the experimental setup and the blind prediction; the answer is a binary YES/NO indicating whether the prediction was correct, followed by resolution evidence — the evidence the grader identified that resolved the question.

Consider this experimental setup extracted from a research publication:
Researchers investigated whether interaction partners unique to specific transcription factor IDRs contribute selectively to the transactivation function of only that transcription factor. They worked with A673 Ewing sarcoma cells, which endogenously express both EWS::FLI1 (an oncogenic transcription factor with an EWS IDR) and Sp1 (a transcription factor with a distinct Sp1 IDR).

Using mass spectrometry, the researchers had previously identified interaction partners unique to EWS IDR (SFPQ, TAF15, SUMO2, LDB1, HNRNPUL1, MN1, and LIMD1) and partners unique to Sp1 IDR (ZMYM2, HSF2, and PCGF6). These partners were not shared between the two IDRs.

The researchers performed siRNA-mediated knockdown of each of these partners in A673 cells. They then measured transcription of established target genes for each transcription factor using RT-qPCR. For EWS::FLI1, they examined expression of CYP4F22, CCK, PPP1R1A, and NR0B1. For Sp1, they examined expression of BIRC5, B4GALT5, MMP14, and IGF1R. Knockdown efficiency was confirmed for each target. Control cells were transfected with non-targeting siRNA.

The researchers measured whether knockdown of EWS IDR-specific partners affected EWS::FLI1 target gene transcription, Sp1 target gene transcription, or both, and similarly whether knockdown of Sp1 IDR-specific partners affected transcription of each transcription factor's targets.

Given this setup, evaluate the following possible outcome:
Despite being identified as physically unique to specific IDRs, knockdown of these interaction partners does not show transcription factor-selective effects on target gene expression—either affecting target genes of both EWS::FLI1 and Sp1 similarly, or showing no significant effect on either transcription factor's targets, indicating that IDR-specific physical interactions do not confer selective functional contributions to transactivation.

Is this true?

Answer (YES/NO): NO